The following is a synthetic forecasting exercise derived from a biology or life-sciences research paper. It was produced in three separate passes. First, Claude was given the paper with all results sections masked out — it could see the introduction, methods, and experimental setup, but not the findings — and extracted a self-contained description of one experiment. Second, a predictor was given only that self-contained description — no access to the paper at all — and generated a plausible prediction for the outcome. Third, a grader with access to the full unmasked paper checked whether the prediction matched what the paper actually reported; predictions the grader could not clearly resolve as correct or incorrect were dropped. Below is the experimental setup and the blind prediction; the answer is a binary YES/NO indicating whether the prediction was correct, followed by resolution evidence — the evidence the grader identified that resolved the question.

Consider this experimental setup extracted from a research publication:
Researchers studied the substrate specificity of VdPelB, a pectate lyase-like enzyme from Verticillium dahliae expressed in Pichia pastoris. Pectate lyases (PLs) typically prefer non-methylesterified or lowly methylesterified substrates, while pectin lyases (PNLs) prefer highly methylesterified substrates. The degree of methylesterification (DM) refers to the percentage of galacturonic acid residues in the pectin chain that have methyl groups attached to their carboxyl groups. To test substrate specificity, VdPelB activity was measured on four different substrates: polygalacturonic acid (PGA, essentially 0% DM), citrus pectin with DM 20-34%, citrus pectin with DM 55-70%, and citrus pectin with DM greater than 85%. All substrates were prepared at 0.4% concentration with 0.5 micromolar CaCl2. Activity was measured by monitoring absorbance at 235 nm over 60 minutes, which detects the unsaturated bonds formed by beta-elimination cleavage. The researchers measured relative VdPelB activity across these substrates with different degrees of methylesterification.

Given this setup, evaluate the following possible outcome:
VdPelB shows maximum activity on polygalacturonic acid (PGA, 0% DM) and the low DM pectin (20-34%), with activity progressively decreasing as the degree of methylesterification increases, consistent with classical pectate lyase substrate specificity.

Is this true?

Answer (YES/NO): NO